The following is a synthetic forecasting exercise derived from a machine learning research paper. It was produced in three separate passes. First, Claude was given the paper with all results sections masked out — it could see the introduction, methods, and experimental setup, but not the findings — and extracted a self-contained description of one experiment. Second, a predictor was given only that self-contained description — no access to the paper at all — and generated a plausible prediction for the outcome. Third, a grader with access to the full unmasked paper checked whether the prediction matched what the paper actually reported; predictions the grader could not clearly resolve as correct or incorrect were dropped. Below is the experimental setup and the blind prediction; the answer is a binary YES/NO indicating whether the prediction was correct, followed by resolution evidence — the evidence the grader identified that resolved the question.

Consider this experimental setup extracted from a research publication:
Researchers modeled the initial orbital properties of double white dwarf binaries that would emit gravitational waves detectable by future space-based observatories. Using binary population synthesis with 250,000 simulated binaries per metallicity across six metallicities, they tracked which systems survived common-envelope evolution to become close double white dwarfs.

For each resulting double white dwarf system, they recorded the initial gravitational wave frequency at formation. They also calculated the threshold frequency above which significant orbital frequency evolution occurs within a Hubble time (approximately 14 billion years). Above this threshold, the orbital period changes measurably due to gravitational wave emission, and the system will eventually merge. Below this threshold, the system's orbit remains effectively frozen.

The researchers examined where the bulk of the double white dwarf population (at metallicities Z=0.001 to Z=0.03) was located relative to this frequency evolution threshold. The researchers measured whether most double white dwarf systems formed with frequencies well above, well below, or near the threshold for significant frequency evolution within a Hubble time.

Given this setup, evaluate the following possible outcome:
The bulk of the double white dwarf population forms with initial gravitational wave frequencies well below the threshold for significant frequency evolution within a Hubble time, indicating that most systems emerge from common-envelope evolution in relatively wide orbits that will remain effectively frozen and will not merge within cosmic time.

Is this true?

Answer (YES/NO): NO